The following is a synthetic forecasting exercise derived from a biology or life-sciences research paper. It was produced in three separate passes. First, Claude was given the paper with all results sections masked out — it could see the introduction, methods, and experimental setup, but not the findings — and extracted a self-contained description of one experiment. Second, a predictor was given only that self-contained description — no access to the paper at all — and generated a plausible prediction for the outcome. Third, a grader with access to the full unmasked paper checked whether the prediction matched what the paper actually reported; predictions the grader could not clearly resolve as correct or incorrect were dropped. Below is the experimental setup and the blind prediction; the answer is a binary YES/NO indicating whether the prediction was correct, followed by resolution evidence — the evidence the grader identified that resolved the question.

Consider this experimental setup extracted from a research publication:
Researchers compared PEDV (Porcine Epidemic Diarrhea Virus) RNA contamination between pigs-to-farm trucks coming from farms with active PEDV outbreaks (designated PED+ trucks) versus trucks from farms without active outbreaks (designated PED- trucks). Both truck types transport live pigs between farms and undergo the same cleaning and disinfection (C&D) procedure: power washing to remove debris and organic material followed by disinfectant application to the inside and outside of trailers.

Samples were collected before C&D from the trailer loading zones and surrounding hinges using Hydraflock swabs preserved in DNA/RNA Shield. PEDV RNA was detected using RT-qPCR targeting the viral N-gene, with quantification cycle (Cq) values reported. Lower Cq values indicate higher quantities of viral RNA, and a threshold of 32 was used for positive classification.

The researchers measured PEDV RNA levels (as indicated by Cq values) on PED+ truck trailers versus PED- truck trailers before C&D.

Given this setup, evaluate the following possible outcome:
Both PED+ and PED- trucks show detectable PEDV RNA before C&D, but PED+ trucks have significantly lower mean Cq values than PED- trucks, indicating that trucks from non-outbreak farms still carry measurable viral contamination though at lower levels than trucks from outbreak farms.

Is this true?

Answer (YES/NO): NO